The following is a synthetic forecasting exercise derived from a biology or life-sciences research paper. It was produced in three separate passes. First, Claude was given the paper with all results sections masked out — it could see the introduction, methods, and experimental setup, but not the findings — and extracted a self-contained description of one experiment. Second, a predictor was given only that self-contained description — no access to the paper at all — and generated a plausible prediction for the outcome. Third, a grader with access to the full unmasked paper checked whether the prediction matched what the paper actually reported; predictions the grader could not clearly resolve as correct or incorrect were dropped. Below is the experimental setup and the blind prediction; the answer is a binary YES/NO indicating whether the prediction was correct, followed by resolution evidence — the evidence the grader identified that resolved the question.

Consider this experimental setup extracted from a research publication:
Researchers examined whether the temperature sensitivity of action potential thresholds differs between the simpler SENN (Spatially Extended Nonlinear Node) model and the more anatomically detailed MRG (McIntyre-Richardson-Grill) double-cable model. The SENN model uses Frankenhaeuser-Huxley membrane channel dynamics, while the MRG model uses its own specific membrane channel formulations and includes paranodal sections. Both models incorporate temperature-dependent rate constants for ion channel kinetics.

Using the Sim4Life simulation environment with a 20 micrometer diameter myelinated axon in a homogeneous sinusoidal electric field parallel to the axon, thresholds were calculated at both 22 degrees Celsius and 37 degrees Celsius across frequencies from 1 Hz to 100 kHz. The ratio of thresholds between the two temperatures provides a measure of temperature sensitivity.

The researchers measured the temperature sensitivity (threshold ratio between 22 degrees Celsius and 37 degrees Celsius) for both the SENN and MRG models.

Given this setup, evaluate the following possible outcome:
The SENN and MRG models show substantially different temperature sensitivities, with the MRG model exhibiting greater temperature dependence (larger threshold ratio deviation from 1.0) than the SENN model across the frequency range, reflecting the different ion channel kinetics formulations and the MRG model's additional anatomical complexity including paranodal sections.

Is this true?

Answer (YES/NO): NO